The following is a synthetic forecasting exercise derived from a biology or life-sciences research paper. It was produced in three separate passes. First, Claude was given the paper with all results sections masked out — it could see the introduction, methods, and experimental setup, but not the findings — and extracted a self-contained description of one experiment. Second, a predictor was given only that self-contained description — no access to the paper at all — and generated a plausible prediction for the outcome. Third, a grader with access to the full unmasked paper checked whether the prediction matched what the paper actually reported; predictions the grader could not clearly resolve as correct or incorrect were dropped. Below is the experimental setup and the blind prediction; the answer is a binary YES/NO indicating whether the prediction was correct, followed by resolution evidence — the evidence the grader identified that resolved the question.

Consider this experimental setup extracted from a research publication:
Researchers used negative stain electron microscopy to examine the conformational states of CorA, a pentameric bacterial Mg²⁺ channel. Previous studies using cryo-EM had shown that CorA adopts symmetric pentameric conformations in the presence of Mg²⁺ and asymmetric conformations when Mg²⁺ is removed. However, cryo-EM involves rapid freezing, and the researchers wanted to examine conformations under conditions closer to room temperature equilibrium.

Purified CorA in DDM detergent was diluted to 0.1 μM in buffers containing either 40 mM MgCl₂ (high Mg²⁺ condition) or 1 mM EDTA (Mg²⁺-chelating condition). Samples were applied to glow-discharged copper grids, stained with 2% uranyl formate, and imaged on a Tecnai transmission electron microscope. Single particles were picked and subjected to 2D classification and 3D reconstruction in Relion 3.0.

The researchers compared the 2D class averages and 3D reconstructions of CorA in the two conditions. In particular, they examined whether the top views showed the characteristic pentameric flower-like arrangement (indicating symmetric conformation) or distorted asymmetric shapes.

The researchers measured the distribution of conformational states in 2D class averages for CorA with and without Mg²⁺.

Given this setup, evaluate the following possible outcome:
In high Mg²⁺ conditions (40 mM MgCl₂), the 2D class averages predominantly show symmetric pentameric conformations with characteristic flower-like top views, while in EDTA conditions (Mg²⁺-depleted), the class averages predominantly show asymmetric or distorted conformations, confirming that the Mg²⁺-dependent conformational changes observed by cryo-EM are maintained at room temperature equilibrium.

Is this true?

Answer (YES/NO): NO